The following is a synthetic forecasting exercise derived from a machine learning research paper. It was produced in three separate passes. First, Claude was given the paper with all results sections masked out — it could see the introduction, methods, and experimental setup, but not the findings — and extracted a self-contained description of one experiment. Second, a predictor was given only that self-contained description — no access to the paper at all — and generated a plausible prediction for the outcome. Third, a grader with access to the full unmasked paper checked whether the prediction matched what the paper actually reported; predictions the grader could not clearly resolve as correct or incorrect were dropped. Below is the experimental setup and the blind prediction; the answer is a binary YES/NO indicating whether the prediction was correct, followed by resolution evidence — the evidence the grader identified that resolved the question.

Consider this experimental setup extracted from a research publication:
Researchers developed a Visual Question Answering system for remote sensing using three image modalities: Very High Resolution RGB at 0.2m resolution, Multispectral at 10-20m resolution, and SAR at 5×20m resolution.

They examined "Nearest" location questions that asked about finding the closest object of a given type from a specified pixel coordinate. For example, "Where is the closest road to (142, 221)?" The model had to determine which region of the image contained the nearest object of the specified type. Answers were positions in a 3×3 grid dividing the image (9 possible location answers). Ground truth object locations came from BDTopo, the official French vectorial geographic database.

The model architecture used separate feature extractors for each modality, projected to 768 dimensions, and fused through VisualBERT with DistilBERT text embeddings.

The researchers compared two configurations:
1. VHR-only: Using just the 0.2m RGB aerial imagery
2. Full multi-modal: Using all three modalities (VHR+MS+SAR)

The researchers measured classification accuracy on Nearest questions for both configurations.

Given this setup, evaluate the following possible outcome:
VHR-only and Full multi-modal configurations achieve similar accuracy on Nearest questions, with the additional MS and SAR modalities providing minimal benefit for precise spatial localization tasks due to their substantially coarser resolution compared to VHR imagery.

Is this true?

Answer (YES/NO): YES